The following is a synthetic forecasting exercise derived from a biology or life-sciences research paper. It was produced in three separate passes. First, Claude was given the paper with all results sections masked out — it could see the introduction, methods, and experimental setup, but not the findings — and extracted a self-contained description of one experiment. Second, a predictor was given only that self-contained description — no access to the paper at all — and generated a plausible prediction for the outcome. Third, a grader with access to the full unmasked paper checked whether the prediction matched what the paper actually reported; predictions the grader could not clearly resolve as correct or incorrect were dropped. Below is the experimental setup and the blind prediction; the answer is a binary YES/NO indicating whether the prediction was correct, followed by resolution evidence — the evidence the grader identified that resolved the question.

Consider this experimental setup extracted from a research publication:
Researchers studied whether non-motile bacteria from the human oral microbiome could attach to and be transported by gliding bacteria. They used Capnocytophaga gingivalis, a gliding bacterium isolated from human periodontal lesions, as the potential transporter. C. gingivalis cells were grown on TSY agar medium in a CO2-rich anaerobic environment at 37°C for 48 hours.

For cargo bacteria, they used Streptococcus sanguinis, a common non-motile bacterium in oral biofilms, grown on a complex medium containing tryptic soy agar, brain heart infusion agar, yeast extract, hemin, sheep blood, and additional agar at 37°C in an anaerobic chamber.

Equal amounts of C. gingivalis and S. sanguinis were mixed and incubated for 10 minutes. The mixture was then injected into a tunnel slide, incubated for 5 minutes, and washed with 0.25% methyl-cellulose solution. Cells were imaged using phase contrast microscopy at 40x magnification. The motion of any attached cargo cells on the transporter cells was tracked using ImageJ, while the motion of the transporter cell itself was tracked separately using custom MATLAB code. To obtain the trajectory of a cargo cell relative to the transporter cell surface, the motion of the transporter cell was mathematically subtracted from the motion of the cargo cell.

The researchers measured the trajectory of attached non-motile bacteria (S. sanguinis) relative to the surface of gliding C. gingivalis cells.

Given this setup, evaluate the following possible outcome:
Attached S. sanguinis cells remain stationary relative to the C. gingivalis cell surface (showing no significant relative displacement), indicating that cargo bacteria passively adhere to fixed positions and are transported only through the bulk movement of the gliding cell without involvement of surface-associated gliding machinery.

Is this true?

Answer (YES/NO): NO